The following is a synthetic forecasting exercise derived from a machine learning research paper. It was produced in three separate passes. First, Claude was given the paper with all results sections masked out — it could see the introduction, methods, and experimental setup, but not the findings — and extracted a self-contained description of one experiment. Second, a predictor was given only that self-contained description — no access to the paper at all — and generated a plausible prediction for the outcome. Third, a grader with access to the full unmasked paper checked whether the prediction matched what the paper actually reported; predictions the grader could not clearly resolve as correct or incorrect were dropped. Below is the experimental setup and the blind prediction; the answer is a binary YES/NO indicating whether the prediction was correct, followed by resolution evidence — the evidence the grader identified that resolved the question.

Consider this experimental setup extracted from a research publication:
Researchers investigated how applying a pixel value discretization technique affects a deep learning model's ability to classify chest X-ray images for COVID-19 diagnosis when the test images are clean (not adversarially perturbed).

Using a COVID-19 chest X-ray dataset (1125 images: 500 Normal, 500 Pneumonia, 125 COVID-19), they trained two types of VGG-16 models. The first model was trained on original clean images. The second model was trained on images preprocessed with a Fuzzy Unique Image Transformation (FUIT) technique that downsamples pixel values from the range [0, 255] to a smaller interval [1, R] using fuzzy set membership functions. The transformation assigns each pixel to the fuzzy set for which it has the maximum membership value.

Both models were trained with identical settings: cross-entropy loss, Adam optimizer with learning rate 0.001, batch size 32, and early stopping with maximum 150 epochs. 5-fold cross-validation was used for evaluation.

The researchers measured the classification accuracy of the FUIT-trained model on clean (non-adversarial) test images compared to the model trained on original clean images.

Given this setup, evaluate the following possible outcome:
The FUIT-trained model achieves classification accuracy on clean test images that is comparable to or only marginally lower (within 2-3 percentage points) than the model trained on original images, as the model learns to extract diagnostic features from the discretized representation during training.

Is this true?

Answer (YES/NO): YES